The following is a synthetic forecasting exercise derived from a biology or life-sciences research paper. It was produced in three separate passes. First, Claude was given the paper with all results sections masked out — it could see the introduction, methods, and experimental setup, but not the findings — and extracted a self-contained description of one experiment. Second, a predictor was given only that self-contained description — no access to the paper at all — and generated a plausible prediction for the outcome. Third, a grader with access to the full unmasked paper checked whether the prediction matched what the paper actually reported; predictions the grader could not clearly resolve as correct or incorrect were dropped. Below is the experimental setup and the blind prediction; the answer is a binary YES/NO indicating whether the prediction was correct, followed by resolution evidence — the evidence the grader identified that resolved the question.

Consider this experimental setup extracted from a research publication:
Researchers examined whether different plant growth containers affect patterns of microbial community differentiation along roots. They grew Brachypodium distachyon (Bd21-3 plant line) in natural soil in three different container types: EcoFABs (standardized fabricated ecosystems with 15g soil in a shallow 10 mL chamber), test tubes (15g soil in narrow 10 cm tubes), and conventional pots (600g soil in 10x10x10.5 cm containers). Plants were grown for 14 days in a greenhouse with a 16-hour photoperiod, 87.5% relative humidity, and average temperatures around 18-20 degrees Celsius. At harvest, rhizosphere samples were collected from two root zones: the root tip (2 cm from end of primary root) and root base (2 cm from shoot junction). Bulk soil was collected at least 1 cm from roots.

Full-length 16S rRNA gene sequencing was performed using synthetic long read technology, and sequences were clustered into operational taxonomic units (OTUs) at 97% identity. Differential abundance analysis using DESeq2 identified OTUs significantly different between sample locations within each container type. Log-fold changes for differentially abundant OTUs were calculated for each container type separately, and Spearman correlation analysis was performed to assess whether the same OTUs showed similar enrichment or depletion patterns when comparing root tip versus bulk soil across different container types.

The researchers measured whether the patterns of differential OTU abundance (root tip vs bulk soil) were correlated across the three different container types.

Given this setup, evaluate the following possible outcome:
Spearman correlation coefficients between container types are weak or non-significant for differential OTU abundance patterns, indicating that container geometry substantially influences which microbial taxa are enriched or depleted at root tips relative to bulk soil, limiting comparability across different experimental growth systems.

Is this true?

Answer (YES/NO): NO